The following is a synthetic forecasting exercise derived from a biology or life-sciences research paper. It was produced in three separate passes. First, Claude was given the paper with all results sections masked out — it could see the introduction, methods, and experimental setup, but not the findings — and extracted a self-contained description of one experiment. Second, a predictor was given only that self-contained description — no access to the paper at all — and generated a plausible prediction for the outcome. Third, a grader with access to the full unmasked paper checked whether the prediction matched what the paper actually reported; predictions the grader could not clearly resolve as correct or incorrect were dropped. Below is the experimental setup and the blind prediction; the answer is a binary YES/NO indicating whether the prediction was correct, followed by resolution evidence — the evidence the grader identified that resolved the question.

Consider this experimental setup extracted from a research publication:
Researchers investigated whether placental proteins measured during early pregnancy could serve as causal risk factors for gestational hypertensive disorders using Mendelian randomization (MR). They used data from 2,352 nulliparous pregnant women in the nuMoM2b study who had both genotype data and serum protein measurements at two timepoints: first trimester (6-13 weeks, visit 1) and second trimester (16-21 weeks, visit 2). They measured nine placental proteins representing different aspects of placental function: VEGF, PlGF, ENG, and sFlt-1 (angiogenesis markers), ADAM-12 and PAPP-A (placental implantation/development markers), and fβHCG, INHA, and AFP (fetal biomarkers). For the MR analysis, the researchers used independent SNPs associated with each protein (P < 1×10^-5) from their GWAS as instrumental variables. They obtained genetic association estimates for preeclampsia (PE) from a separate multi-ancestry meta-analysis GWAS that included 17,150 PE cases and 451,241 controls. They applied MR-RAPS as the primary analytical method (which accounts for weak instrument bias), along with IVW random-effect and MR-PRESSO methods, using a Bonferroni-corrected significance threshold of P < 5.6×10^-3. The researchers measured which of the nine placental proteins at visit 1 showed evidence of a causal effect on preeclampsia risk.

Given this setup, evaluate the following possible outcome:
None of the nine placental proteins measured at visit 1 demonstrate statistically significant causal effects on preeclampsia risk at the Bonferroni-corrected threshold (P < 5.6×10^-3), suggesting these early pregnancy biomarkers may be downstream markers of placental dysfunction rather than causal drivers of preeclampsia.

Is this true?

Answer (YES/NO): YES